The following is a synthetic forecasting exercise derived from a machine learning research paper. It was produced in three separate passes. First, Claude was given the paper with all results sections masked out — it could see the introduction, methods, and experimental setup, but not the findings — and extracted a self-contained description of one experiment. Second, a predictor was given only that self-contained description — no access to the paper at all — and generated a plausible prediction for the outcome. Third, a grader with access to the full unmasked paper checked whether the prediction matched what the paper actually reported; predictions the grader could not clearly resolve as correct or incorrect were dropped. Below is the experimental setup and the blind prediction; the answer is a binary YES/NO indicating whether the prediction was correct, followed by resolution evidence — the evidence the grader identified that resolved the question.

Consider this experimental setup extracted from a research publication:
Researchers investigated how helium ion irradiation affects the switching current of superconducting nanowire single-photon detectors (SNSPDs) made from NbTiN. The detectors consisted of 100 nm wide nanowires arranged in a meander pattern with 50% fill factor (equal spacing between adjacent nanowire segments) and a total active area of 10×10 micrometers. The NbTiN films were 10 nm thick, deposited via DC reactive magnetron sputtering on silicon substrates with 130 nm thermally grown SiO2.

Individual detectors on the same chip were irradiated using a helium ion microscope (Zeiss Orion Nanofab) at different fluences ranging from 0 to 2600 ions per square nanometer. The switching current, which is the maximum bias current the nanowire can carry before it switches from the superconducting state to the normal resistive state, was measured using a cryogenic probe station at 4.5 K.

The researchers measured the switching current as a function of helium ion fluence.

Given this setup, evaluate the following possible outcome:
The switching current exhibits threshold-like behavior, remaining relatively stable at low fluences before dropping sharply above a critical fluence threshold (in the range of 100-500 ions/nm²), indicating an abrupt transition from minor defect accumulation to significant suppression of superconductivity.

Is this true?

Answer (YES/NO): NO